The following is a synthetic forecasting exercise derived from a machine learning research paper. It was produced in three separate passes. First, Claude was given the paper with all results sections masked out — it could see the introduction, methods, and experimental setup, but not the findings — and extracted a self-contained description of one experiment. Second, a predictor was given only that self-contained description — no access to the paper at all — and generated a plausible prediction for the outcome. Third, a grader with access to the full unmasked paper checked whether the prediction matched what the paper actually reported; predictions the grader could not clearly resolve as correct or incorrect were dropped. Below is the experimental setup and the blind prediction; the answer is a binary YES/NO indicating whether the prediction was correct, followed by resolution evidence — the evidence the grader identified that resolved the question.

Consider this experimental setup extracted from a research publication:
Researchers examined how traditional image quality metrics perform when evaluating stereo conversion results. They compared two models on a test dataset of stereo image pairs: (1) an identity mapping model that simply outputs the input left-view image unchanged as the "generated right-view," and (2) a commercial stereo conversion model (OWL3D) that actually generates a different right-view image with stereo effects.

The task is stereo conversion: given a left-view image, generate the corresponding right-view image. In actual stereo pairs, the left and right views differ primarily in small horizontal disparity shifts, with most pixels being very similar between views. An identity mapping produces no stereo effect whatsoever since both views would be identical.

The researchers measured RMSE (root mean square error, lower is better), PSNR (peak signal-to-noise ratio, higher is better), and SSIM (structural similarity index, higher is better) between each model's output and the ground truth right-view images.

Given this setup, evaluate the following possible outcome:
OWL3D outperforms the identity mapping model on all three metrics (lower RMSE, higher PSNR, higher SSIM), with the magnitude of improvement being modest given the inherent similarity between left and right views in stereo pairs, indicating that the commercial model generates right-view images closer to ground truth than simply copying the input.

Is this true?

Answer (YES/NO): NO